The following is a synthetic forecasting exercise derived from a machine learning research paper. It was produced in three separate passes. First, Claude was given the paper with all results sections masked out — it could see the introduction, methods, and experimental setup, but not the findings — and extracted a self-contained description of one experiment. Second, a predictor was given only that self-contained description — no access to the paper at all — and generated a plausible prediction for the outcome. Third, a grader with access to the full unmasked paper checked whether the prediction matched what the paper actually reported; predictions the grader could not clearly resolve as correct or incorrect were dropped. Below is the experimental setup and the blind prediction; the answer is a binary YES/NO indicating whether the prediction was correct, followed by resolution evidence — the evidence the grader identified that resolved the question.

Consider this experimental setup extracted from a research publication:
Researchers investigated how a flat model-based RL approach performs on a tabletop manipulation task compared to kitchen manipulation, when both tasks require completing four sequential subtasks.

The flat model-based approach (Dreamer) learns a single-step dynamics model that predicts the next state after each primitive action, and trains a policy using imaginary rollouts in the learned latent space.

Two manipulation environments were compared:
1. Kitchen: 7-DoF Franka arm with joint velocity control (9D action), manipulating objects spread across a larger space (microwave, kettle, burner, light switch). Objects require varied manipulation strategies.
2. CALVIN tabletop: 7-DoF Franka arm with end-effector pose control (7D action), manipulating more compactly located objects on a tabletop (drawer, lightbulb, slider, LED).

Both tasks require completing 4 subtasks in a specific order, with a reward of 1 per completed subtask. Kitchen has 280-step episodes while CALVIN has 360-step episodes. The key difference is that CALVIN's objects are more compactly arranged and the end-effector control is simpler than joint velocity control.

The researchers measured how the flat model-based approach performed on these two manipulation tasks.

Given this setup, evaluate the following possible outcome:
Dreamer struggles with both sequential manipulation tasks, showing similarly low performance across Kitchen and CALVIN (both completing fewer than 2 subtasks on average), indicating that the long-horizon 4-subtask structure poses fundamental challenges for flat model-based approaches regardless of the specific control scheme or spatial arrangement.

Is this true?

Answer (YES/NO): NO